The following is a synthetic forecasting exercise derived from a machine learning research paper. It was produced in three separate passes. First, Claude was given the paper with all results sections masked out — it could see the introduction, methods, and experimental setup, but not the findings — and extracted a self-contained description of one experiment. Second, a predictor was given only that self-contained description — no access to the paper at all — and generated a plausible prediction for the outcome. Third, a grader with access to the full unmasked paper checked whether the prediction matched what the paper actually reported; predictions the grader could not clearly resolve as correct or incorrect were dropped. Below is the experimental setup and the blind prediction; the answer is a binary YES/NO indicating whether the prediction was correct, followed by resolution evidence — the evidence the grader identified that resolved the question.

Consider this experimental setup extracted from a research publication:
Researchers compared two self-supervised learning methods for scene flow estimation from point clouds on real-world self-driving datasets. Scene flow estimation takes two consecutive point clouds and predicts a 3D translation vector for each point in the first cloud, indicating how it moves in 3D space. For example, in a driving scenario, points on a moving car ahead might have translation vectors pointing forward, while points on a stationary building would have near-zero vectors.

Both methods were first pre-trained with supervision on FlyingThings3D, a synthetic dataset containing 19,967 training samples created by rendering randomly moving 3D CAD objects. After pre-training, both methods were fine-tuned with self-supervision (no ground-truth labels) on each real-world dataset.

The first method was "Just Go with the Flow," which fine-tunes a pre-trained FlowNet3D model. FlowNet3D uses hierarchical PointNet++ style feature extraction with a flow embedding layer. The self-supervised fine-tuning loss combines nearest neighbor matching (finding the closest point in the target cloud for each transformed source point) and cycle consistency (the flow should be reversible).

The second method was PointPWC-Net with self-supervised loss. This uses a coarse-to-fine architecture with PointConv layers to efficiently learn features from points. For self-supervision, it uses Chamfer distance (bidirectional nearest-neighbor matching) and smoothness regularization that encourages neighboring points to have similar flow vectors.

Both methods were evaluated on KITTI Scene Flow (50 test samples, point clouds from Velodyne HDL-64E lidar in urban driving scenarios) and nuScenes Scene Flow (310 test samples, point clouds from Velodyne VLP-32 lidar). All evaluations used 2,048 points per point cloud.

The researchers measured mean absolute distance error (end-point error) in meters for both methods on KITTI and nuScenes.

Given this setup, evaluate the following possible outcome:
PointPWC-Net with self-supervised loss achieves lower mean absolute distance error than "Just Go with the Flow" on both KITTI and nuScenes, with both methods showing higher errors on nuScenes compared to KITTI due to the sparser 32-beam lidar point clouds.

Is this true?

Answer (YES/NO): YES